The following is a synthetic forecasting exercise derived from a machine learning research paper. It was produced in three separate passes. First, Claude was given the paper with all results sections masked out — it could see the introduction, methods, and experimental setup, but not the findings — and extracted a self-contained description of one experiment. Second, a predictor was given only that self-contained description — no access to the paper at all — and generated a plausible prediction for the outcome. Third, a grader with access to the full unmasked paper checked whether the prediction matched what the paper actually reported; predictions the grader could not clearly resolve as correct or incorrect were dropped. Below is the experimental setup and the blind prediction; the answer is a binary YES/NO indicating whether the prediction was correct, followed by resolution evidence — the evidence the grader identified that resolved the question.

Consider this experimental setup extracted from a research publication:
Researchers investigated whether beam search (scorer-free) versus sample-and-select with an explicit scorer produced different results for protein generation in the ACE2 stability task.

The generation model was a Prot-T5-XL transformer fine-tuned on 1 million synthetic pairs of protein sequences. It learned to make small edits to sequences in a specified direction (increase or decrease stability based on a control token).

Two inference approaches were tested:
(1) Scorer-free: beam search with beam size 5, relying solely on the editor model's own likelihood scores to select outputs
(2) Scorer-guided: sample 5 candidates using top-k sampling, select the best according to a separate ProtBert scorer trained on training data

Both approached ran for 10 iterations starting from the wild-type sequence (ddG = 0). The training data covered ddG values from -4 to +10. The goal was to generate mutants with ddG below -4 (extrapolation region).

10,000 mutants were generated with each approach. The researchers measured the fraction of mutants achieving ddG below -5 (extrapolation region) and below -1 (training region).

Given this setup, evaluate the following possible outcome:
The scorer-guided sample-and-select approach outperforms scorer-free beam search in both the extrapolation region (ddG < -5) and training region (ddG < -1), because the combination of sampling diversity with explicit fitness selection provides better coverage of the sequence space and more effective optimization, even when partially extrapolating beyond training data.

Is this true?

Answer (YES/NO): YES